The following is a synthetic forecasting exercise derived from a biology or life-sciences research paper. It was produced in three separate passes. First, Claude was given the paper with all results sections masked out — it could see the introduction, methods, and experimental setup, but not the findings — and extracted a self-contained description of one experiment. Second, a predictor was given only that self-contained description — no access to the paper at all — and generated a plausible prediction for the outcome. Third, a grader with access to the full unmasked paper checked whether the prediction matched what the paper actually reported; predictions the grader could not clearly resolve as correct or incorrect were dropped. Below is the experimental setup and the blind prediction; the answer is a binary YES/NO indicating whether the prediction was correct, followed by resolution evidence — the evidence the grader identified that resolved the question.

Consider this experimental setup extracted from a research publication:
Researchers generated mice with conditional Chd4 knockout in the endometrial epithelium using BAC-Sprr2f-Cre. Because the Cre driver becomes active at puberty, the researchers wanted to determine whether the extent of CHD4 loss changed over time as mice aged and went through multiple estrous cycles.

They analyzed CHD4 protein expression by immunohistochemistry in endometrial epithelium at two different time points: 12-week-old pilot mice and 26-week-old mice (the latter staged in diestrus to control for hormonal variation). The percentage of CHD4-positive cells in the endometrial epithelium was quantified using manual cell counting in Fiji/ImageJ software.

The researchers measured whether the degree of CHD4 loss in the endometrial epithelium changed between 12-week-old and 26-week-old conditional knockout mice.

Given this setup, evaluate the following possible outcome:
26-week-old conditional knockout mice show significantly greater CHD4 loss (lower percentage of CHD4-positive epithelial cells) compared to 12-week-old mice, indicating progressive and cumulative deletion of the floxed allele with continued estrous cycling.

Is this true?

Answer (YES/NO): NO